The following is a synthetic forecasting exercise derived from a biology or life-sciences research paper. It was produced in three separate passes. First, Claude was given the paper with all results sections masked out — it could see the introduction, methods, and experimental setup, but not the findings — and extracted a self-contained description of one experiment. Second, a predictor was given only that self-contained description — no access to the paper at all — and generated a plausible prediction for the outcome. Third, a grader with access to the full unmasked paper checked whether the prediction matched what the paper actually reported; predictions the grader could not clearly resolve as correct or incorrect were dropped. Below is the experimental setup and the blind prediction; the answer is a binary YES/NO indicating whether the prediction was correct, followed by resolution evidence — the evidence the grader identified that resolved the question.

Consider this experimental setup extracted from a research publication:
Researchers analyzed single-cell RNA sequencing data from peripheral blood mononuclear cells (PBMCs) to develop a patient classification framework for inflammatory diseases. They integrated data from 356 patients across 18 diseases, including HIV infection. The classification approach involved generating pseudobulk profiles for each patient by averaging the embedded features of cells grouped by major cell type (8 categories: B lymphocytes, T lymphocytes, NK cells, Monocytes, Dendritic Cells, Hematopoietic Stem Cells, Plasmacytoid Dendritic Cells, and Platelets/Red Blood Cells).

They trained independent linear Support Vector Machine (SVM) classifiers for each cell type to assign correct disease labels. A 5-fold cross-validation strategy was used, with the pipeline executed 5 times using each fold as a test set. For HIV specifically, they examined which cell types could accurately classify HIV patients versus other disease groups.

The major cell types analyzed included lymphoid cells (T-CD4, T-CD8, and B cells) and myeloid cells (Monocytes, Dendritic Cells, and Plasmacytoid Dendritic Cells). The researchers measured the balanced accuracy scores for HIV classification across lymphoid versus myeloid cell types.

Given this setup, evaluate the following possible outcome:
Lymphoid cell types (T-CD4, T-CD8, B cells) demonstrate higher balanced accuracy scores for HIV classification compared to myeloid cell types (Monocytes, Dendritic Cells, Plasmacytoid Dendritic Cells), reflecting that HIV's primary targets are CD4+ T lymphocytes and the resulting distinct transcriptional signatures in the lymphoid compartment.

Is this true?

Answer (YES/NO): YES